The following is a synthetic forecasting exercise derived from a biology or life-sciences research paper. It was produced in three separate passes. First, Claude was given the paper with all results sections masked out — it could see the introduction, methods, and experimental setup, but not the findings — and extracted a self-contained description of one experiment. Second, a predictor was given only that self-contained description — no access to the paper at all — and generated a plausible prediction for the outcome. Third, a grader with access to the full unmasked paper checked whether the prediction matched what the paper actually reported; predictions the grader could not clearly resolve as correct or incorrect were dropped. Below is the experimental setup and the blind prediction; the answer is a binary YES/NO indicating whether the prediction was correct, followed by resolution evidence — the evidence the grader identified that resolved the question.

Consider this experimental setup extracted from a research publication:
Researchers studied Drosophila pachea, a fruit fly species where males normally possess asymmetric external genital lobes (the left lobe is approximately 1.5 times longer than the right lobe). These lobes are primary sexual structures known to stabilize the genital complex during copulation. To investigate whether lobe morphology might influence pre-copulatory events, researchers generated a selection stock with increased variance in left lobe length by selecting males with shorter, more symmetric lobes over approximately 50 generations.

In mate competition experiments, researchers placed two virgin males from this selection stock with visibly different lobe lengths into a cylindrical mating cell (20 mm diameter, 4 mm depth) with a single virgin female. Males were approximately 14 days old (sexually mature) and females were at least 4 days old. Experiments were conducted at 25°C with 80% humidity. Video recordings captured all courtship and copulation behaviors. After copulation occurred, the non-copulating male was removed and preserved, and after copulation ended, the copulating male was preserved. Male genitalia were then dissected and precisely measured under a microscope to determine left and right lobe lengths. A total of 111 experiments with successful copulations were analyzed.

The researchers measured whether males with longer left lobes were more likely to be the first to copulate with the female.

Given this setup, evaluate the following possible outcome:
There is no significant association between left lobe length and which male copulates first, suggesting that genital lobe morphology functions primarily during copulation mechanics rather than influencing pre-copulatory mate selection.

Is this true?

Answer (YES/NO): NO